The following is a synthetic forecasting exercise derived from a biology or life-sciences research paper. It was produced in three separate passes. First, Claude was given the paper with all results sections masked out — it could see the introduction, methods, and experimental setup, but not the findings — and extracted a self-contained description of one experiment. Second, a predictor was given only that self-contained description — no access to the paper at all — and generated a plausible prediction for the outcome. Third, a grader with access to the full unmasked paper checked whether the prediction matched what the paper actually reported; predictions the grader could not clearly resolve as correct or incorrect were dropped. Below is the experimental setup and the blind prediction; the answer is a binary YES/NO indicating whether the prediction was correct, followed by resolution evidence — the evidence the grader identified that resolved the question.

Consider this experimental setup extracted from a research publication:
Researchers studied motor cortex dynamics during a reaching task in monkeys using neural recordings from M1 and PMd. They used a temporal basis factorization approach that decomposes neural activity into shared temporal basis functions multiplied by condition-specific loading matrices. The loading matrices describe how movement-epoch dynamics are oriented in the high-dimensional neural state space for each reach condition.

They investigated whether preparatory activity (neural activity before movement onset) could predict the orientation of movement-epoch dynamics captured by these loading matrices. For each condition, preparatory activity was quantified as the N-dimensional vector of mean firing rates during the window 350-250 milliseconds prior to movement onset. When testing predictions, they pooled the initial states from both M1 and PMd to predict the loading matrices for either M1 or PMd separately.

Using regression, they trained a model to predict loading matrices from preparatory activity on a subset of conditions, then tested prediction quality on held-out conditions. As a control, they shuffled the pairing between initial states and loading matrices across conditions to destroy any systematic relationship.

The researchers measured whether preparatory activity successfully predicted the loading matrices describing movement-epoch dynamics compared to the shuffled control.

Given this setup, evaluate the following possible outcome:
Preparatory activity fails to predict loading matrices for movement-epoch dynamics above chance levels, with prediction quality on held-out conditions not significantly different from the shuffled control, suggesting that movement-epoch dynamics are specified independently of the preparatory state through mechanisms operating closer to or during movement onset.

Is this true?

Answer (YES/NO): NO